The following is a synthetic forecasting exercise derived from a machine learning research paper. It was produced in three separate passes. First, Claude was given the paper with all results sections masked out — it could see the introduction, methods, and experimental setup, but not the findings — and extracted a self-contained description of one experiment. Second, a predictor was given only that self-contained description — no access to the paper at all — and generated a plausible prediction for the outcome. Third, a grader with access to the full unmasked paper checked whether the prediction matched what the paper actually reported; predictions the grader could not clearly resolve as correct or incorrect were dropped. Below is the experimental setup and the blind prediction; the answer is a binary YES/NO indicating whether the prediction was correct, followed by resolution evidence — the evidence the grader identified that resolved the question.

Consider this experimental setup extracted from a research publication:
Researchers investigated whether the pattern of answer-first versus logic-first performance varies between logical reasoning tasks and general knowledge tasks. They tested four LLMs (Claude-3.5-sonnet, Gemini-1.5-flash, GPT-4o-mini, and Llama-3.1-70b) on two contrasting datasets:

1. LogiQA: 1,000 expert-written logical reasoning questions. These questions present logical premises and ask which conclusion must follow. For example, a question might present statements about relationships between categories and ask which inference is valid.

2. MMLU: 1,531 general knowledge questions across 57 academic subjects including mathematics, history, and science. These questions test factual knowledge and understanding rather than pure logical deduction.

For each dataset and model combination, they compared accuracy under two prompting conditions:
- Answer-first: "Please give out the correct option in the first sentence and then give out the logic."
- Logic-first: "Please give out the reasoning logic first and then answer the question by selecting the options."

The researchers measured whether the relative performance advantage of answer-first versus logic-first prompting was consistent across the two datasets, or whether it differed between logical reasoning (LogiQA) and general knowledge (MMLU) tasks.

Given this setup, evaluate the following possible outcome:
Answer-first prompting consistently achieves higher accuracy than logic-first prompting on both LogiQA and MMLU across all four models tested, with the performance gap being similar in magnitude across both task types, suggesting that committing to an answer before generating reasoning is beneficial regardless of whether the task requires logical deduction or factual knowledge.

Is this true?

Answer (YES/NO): NO